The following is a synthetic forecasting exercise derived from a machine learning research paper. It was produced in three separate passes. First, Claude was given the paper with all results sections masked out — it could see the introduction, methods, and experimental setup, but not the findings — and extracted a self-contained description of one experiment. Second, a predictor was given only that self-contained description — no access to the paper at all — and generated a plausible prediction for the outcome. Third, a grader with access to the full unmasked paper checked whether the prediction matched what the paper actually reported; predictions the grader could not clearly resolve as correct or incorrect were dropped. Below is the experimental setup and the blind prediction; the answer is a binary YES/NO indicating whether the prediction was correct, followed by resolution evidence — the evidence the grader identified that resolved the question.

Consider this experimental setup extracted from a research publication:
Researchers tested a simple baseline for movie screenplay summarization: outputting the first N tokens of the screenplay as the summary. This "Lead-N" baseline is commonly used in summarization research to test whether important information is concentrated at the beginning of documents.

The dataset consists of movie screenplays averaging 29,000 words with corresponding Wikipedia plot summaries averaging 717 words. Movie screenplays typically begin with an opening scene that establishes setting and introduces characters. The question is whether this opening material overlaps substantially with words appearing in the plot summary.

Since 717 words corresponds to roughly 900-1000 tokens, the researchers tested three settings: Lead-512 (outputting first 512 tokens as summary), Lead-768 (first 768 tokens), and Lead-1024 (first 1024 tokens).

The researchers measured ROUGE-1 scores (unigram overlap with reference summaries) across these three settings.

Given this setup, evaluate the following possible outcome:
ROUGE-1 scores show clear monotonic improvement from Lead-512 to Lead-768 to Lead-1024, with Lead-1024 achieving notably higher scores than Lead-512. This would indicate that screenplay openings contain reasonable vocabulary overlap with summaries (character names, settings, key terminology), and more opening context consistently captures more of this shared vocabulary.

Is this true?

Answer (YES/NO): YES